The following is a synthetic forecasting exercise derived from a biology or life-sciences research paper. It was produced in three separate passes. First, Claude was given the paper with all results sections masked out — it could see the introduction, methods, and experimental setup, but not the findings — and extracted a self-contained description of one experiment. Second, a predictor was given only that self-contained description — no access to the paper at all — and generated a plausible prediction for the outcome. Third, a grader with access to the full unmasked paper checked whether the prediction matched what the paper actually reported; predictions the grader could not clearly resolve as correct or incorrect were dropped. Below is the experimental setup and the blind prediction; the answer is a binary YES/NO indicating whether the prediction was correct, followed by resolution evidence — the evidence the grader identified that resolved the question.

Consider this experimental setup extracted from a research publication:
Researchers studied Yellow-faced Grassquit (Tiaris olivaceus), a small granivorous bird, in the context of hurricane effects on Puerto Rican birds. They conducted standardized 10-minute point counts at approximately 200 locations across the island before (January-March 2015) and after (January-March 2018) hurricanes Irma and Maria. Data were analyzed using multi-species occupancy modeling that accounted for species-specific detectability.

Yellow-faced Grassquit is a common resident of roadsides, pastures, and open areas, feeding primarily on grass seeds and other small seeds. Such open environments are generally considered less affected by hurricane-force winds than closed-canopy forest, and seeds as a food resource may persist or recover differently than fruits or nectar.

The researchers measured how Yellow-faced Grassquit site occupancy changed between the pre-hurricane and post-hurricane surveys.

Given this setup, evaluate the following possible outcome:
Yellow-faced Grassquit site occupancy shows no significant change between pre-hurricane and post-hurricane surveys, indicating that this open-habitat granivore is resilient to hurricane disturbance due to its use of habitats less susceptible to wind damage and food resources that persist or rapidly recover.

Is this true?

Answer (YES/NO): NO